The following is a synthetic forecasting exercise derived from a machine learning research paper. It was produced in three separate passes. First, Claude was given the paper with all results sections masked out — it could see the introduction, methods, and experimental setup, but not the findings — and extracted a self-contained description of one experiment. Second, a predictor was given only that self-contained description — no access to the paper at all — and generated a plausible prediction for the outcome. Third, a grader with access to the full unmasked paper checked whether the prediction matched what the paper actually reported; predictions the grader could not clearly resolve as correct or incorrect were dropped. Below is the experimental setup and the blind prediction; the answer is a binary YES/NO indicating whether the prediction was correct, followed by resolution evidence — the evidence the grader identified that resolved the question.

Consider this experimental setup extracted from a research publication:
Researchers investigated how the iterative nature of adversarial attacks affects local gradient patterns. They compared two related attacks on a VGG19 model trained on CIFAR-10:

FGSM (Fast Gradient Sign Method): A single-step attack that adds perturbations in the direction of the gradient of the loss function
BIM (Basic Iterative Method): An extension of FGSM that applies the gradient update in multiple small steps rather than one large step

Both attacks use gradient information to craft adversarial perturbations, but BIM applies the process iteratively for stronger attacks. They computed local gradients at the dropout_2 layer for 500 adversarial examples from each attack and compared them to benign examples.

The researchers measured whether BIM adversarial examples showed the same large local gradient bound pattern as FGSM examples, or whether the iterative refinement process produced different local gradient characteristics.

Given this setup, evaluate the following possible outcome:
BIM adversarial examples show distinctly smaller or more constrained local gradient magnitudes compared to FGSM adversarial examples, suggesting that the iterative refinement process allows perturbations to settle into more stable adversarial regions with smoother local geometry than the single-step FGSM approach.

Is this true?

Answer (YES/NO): NO